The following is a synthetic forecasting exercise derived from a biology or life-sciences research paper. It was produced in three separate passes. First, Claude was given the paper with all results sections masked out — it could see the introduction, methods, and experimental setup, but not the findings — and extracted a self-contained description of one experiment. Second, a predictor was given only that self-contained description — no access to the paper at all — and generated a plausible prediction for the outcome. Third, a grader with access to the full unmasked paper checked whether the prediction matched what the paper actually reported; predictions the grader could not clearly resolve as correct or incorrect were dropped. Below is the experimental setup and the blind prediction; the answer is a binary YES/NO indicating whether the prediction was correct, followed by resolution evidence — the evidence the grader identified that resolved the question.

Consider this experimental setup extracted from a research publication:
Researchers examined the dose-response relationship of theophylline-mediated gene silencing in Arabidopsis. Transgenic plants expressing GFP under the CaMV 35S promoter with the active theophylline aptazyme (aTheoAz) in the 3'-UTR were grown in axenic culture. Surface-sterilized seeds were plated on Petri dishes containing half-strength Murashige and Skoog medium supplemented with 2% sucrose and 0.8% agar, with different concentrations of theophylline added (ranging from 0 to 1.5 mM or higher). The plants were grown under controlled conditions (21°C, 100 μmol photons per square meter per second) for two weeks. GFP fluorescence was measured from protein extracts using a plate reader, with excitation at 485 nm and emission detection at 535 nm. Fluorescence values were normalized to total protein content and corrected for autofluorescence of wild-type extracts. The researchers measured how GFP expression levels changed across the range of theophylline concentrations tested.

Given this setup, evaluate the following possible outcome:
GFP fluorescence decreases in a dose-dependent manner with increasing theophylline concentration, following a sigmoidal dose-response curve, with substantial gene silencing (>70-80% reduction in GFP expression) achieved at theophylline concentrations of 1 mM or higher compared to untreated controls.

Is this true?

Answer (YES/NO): NO